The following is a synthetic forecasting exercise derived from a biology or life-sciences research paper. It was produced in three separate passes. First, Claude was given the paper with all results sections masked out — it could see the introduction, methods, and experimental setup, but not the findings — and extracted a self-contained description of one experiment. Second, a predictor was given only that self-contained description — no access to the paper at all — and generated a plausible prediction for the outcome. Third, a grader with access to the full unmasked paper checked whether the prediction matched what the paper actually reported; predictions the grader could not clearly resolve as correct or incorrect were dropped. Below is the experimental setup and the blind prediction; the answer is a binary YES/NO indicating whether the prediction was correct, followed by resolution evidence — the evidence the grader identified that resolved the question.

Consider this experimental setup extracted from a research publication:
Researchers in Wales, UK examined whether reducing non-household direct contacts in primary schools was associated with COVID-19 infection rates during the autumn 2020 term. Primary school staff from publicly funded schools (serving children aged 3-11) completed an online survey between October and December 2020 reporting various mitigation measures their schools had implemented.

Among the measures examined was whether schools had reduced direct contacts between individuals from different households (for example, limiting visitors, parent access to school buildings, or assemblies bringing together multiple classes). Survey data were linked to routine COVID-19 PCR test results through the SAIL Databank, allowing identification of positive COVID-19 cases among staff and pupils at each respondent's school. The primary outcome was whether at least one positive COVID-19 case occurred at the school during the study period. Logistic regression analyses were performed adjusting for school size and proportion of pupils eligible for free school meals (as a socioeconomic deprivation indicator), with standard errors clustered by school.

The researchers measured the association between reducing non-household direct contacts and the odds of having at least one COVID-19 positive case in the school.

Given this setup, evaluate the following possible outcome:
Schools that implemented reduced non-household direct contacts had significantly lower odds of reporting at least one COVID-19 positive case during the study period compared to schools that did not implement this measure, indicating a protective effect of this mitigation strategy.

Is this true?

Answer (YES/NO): YES